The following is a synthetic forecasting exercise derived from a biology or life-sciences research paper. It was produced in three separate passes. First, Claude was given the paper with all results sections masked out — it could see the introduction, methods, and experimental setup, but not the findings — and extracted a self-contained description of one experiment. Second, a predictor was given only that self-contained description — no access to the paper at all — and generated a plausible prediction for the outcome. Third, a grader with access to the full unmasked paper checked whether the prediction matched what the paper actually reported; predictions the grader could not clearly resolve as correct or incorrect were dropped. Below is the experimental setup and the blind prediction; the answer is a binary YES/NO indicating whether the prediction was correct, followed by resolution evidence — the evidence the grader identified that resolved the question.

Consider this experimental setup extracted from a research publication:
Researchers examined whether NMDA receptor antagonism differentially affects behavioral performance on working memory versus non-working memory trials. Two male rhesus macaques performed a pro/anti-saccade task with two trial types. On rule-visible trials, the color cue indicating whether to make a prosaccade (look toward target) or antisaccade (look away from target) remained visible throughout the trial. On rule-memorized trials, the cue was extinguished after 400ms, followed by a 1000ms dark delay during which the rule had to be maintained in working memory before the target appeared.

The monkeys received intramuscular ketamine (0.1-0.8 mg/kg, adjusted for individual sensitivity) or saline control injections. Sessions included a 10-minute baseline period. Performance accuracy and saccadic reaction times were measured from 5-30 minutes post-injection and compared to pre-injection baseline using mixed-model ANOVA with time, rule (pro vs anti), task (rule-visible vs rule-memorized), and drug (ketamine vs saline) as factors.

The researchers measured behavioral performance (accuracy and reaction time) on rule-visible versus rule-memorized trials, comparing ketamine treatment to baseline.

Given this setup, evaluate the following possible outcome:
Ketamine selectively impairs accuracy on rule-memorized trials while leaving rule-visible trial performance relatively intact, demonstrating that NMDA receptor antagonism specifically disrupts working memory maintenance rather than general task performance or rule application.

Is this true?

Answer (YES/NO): NO